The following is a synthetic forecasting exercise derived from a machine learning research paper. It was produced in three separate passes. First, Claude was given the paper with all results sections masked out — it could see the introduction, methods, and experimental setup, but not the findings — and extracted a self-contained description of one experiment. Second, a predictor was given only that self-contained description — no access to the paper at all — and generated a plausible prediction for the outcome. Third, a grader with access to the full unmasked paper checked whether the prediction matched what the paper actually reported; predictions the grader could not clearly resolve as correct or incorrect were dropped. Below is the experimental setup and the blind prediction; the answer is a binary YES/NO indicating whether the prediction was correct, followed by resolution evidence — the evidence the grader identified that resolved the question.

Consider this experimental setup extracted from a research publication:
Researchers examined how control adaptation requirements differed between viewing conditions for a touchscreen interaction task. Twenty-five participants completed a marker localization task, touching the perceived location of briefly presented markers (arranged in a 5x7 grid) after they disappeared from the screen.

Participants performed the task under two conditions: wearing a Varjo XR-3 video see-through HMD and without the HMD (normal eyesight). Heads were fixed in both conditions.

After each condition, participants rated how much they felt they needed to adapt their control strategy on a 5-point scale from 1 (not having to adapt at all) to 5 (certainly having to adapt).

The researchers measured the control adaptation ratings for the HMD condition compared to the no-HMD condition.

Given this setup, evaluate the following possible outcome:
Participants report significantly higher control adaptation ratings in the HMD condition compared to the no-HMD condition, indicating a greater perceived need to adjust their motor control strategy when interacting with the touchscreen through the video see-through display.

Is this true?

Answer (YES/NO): YES